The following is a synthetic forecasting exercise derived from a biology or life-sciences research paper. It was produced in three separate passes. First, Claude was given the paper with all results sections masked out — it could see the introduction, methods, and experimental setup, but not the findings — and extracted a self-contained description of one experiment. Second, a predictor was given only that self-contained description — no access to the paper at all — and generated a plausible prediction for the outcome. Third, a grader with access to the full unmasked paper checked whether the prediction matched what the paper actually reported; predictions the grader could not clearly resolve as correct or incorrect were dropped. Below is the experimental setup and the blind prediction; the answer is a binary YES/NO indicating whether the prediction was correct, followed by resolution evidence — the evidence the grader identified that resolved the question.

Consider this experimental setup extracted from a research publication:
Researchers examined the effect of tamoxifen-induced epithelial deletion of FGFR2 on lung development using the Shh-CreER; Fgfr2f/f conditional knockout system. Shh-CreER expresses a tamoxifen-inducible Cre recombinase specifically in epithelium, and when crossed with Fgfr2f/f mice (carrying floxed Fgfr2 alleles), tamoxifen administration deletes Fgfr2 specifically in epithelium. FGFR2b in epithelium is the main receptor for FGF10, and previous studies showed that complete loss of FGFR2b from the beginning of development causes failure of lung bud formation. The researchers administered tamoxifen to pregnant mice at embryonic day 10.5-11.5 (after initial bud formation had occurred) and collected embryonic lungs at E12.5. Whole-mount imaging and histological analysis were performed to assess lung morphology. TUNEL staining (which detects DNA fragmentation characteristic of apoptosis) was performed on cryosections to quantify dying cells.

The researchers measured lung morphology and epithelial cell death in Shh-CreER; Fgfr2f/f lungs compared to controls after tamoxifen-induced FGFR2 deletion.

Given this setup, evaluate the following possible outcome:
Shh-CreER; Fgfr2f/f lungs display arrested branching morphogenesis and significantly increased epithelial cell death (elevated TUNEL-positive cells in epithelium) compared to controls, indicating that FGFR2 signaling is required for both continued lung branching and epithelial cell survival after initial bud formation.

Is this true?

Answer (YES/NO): NO